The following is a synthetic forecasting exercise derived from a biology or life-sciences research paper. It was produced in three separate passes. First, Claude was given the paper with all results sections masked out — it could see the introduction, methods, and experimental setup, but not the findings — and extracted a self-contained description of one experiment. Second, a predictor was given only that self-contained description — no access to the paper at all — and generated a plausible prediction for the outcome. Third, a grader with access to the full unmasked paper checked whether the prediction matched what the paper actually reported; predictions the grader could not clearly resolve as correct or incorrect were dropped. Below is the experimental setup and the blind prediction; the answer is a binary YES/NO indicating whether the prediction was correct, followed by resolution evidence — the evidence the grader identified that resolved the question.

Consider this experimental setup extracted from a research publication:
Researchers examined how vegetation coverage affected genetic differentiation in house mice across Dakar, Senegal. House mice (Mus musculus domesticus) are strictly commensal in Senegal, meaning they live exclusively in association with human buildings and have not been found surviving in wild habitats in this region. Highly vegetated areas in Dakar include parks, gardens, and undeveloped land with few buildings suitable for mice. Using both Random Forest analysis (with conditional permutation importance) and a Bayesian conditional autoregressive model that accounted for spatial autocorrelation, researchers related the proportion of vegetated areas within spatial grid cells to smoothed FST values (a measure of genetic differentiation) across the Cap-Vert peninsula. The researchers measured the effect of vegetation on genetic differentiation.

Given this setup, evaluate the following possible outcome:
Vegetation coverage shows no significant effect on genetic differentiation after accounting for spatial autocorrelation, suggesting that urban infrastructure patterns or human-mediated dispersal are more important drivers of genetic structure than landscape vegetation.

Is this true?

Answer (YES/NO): NO